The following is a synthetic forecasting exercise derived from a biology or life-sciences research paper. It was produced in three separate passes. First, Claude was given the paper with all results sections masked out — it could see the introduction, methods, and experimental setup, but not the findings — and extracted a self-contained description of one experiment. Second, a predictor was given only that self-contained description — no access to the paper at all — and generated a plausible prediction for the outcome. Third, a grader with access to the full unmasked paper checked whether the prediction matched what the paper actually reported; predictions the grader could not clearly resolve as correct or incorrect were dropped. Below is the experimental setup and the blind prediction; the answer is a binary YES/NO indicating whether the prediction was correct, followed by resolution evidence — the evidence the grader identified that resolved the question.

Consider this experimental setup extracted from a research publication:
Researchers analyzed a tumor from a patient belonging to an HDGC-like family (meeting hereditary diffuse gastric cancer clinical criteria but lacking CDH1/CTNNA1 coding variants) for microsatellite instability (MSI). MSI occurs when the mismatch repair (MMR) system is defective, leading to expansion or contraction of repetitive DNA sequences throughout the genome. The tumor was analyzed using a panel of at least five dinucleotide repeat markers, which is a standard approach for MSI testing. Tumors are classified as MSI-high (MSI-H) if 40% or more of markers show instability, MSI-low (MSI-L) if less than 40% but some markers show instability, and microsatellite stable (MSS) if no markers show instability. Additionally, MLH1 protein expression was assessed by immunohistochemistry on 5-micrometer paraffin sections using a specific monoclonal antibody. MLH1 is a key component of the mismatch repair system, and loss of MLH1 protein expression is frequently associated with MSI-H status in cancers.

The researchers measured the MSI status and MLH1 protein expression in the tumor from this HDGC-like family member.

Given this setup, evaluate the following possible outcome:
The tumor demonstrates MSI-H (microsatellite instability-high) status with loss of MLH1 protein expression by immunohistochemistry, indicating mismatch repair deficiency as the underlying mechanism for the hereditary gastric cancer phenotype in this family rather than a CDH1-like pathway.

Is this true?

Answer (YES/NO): NO